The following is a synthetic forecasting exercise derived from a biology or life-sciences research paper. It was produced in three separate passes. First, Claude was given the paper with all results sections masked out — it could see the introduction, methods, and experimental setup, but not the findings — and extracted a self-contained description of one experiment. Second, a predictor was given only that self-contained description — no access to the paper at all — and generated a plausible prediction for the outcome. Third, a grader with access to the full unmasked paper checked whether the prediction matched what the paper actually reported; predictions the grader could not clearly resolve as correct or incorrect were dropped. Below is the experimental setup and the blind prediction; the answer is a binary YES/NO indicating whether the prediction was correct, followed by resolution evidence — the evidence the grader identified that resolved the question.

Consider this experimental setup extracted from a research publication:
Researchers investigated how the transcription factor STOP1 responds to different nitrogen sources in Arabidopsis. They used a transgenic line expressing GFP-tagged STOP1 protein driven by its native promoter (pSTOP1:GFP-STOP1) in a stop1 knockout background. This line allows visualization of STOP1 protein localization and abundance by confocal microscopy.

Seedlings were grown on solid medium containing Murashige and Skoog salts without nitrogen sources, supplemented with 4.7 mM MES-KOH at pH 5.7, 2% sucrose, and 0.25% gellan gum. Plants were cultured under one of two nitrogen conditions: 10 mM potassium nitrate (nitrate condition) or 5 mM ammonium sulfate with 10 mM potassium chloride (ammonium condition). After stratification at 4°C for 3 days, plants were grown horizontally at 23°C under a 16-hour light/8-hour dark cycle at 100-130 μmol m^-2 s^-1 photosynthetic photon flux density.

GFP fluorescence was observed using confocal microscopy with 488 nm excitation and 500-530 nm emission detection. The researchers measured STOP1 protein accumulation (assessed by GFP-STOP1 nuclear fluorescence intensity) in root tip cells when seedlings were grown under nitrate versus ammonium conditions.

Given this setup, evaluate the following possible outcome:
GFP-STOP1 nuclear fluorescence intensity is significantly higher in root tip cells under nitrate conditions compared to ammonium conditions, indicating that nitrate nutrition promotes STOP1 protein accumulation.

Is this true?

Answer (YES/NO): NO